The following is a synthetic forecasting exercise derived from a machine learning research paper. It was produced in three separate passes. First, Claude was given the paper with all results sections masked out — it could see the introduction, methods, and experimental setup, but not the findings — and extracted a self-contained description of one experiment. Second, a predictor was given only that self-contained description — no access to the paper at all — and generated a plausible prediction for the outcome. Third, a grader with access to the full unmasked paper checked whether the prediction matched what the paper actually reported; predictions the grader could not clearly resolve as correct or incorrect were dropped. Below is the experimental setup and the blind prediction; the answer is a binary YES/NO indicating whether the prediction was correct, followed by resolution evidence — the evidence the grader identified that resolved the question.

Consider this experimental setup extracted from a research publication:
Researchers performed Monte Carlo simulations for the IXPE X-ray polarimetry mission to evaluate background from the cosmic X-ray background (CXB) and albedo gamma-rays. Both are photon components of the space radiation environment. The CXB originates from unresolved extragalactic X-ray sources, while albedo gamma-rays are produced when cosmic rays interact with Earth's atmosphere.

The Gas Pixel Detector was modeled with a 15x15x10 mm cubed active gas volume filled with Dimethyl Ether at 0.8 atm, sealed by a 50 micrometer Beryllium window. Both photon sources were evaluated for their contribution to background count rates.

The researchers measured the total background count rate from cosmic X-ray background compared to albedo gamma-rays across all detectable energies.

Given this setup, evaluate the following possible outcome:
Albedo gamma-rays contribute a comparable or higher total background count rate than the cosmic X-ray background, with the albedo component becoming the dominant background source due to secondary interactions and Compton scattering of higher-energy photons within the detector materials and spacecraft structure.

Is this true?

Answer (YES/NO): NO